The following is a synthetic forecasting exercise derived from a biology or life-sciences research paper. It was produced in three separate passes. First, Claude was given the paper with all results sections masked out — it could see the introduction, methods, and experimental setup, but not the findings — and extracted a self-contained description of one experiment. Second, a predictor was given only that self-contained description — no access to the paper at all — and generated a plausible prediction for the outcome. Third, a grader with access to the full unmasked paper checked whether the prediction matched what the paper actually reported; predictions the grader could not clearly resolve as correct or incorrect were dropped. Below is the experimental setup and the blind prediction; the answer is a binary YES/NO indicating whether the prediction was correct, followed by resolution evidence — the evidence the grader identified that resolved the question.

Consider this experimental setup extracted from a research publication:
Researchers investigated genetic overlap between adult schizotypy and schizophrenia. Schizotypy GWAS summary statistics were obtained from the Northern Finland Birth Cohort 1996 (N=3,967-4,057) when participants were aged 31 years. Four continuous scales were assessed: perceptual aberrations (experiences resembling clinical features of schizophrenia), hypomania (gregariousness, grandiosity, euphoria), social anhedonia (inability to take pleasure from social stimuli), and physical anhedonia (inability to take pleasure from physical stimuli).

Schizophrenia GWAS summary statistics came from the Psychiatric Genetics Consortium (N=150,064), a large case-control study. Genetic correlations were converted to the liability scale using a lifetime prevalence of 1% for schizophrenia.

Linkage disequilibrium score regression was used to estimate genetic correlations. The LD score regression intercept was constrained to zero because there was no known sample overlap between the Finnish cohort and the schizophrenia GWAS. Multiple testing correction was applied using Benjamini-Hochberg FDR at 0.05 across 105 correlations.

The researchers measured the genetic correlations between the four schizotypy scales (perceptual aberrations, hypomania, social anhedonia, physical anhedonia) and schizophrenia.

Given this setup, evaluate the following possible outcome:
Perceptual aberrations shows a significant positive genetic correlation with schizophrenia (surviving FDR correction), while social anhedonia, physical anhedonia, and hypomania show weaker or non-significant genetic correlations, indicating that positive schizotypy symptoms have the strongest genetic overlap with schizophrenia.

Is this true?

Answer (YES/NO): NO